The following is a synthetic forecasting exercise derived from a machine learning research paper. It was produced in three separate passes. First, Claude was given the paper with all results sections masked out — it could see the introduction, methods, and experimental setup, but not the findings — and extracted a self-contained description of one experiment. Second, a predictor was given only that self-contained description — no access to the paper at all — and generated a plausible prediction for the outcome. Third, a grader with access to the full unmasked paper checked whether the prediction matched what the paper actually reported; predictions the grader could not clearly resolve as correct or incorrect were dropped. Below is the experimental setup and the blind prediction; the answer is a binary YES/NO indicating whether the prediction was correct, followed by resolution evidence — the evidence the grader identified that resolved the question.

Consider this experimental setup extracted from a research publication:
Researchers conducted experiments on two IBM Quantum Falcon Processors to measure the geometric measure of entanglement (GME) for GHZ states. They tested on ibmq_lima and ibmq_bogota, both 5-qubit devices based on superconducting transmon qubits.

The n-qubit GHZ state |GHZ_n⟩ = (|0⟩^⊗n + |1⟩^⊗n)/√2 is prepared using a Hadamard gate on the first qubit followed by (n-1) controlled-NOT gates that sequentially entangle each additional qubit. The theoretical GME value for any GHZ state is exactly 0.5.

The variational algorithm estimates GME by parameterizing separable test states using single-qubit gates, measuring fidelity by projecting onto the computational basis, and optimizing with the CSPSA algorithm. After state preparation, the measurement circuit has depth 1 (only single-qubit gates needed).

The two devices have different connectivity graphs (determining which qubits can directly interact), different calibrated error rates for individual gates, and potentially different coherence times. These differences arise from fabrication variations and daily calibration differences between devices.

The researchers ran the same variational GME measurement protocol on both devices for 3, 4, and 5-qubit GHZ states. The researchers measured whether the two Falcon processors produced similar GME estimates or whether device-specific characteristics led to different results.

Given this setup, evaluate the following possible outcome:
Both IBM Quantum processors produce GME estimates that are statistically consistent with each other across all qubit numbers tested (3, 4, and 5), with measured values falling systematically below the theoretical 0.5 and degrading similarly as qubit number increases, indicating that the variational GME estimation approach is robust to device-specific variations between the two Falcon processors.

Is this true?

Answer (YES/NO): NO